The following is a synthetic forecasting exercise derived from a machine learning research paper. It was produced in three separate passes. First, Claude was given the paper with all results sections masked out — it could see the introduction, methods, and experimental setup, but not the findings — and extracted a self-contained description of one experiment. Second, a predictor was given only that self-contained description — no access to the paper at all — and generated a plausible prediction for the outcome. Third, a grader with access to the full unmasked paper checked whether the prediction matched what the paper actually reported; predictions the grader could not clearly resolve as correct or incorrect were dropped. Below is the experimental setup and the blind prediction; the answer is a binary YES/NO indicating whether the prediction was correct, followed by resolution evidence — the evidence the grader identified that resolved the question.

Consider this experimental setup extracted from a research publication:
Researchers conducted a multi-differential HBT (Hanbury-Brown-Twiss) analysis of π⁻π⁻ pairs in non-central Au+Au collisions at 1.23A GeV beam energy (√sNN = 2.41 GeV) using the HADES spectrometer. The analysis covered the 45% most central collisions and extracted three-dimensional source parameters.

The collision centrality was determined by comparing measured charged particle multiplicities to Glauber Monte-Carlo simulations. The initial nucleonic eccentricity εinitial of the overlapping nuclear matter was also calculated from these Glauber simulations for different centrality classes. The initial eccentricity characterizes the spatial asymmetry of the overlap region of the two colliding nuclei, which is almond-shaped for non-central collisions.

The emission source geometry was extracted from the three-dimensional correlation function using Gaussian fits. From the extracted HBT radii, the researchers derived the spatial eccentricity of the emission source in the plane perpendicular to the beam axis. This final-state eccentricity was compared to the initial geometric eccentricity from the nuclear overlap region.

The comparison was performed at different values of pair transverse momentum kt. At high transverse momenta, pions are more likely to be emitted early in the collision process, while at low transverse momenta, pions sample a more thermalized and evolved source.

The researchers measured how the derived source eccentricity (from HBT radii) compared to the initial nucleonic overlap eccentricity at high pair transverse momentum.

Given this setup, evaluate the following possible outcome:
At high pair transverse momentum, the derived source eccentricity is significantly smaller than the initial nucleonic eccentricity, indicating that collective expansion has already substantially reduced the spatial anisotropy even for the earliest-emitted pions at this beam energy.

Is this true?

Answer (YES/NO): NO